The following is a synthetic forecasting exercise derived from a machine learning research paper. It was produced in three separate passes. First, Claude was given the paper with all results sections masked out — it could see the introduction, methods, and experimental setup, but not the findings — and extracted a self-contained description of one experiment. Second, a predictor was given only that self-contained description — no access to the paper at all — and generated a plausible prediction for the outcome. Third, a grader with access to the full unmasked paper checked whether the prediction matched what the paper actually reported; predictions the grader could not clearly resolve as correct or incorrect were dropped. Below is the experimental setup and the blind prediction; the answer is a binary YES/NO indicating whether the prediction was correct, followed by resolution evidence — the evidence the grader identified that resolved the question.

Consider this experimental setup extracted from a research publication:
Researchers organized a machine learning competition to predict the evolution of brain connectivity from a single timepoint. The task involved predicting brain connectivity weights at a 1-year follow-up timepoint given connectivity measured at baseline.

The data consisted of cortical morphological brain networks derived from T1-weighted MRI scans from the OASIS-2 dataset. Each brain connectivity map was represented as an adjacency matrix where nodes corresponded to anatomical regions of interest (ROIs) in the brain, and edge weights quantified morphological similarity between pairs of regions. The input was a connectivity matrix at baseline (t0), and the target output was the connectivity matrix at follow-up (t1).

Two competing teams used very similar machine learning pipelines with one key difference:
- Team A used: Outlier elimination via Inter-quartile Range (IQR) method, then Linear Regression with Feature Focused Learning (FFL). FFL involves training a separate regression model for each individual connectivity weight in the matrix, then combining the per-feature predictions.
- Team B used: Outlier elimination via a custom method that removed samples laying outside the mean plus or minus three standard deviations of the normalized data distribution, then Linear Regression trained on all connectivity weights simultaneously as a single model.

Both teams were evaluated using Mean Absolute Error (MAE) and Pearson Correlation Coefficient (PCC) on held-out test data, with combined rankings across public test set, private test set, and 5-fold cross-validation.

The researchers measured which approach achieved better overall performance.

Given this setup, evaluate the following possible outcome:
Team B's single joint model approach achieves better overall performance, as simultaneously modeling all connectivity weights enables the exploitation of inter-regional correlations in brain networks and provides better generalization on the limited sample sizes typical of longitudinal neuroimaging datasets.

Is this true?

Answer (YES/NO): NO